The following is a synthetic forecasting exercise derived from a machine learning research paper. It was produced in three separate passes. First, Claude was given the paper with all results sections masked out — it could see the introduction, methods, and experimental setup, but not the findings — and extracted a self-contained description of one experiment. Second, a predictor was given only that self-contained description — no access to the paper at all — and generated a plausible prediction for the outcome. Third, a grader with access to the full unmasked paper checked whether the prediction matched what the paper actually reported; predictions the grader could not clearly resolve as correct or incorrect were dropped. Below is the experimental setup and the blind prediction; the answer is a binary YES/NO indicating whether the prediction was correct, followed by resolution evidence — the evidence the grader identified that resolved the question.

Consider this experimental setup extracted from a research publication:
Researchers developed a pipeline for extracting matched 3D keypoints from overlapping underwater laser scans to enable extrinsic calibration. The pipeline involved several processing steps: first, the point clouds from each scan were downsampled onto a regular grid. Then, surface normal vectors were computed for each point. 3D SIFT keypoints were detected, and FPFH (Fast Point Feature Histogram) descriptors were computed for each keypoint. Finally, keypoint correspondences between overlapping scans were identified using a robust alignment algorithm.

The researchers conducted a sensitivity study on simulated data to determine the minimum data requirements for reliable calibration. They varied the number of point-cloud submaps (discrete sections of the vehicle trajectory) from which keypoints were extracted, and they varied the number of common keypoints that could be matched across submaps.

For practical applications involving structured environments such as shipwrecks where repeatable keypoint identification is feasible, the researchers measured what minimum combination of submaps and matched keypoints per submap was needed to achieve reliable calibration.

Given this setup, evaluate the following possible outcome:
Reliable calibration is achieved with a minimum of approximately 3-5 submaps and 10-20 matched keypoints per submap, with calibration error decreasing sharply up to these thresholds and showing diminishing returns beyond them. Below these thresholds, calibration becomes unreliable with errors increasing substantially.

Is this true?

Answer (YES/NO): NO